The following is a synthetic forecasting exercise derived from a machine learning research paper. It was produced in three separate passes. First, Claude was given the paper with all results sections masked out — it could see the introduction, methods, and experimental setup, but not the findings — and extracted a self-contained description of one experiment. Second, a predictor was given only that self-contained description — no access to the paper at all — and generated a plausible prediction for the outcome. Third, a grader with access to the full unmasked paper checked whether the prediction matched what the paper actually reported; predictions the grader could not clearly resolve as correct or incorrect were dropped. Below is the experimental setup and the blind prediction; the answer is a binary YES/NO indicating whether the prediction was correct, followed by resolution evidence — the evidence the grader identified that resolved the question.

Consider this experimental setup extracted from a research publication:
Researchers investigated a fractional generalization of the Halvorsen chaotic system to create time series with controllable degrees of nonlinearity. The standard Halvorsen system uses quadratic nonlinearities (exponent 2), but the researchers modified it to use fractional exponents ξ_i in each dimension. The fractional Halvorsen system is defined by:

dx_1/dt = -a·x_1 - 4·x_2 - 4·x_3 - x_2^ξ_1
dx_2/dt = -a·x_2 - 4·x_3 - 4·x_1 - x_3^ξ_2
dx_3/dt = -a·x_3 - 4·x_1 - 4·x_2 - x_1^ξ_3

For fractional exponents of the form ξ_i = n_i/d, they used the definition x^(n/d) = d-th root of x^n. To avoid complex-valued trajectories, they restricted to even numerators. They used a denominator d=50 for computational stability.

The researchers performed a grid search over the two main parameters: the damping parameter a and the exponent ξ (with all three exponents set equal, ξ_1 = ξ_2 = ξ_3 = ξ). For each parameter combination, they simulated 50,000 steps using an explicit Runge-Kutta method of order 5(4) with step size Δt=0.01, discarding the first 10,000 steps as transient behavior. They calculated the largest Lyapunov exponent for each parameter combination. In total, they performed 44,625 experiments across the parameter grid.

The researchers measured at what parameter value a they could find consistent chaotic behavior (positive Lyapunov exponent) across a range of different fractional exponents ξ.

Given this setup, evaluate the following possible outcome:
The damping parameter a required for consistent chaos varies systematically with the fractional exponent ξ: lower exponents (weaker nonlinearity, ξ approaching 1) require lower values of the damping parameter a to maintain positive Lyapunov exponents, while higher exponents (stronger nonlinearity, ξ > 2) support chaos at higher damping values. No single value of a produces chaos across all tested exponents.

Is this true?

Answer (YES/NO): NO